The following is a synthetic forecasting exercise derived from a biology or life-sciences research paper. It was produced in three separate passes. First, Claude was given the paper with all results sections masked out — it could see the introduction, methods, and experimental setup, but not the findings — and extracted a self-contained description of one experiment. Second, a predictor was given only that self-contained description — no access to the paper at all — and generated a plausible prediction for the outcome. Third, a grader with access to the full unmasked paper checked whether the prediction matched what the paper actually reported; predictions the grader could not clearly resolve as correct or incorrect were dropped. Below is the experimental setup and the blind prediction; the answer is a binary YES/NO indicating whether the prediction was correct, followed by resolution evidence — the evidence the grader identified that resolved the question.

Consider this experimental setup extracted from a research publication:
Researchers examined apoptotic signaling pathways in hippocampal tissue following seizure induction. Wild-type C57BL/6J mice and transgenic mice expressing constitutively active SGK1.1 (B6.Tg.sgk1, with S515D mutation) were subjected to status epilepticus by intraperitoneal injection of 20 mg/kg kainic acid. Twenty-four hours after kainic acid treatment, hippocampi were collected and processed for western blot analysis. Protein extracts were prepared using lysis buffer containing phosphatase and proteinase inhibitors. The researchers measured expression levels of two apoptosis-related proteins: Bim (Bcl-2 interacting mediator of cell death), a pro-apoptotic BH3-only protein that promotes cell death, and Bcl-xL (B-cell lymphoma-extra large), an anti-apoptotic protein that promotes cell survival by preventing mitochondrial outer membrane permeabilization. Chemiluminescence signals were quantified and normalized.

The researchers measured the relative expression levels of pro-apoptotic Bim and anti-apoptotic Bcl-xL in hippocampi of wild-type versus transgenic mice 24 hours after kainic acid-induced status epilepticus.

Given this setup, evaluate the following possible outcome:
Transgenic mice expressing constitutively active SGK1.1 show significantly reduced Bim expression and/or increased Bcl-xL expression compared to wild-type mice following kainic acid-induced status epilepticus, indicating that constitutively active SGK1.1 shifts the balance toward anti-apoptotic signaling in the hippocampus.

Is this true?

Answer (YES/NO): YES